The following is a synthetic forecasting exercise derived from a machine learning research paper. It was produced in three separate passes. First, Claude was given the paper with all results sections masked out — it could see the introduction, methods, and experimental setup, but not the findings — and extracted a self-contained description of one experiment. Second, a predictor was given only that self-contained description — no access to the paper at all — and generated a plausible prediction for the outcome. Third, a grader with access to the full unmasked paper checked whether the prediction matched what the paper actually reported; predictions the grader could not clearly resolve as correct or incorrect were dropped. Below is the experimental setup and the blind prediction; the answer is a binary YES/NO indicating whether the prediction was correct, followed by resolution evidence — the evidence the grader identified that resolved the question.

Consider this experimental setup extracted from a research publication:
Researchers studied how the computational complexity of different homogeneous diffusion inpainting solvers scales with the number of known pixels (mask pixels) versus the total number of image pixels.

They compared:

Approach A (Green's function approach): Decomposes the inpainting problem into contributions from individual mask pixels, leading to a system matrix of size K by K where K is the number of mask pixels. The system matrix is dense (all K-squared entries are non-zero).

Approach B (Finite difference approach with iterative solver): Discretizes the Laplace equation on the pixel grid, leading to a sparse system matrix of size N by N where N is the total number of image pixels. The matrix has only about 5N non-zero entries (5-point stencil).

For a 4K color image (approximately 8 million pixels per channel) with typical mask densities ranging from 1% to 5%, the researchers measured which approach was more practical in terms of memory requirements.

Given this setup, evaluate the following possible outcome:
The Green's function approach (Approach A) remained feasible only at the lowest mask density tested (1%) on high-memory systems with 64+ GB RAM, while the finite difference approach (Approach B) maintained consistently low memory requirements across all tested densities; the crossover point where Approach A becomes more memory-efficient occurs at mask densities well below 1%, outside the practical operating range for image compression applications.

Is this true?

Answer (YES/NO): NO